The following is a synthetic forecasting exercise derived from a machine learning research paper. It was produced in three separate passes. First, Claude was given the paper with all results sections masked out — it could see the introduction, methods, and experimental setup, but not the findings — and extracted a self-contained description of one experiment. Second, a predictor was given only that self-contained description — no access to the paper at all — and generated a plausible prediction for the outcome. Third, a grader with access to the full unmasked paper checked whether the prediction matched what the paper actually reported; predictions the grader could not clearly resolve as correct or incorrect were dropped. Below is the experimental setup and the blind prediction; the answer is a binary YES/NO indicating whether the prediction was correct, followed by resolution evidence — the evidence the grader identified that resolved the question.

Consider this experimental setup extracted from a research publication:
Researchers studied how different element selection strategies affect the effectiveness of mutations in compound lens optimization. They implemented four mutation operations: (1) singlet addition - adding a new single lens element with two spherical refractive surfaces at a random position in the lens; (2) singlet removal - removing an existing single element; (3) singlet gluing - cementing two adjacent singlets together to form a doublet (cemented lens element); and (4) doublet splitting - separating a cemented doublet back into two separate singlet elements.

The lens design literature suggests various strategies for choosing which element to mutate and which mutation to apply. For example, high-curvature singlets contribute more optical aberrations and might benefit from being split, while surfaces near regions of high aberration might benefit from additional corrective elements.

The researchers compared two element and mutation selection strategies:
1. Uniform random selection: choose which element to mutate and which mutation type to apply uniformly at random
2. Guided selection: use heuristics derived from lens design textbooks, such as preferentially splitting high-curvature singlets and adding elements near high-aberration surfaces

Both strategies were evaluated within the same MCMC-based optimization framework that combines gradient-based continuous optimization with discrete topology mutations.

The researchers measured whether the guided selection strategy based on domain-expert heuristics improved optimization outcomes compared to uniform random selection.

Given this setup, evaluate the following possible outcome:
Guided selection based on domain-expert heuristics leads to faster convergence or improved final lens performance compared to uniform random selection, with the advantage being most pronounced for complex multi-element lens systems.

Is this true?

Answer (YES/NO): NO